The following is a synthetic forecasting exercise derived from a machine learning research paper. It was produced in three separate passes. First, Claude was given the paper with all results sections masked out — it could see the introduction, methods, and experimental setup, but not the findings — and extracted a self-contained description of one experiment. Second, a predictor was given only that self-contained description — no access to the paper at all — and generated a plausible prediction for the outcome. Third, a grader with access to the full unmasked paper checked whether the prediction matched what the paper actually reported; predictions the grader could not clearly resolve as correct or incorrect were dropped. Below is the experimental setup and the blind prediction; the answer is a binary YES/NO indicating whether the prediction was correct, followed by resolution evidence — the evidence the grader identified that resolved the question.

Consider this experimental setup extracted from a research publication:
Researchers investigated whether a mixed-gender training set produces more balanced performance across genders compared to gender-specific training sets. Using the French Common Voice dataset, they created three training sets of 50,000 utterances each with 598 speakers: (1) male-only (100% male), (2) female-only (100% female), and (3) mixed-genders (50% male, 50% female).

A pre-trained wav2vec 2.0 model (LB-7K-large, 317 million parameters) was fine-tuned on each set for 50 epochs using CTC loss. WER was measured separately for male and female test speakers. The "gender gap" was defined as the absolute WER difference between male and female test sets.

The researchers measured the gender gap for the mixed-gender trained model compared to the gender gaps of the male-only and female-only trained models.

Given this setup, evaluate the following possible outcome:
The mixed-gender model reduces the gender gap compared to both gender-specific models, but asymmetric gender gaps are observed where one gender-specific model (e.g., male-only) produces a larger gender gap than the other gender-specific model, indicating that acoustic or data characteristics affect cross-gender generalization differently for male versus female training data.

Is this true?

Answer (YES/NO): NO